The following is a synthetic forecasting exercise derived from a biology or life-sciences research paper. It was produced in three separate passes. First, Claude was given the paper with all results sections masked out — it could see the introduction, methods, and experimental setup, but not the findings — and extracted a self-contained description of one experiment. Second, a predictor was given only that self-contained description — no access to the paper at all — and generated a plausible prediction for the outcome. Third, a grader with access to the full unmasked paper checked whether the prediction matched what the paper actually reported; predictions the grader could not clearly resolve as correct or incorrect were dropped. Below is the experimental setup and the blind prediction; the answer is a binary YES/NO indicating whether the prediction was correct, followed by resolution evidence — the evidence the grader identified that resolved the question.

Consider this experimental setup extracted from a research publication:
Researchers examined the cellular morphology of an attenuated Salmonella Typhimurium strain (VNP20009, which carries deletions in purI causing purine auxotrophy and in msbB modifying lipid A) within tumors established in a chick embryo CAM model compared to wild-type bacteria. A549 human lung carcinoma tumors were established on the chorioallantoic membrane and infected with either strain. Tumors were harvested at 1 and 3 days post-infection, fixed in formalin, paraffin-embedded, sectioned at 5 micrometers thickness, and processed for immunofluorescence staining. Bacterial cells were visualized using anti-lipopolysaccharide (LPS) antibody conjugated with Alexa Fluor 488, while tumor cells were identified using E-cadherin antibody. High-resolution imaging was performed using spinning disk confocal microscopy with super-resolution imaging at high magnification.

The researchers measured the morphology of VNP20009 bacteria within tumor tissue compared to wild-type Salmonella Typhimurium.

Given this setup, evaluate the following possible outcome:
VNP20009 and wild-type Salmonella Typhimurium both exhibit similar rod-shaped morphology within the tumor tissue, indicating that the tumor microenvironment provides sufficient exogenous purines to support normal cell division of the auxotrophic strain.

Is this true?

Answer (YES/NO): NO